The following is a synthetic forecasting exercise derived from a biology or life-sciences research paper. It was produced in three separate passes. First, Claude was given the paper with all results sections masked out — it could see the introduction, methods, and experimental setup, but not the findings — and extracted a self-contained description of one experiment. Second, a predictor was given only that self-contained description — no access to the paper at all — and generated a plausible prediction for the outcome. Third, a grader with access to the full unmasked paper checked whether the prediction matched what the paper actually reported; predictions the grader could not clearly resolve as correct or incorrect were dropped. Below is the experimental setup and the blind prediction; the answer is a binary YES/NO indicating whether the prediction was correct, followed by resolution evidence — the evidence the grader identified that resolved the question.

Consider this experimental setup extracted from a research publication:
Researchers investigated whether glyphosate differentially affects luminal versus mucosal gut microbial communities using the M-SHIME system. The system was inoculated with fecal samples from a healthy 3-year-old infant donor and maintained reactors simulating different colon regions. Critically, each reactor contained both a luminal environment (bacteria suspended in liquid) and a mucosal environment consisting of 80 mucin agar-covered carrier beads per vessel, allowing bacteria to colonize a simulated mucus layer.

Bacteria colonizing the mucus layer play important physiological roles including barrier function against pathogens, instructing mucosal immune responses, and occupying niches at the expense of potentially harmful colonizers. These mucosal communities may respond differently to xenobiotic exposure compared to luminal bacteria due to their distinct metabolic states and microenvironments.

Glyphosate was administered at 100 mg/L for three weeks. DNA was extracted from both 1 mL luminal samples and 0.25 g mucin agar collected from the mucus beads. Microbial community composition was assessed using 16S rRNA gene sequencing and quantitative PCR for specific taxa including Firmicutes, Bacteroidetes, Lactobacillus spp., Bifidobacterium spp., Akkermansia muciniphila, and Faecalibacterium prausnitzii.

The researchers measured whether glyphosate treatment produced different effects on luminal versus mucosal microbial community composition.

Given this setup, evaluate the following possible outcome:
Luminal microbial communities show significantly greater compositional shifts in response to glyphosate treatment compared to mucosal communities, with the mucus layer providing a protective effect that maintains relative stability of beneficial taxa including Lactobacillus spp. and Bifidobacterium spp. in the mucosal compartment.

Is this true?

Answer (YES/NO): NO